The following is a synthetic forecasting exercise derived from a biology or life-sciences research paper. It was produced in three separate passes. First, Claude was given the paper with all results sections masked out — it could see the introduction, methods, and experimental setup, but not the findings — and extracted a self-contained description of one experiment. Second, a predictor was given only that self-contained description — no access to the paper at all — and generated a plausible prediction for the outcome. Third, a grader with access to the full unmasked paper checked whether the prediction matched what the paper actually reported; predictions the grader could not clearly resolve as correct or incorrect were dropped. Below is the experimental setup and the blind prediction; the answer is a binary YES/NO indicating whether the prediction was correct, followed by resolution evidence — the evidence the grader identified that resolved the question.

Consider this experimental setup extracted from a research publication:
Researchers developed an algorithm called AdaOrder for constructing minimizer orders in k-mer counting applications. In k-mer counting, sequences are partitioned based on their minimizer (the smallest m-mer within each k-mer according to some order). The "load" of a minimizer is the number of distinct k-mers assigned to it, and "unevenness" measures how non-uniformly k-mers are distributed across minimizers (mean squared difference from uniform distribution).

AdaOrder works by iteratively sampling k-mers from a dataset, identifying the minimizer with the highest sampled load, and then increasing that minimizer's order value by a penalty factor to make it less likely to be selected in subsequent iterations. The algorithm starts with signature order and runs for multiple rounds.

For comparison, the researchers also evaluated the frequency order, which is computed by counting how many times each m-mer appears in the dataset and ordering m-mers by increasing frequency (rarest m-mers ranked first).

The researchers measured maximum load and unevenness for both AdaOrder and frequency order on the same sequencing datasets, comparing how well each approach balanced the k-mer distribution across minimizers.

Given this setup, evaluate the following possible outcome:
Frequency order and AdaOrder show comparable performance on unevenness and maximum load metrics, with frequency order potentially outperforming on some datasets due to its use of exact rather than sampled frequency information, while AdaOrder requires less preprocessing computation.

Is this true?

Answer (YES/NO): NO